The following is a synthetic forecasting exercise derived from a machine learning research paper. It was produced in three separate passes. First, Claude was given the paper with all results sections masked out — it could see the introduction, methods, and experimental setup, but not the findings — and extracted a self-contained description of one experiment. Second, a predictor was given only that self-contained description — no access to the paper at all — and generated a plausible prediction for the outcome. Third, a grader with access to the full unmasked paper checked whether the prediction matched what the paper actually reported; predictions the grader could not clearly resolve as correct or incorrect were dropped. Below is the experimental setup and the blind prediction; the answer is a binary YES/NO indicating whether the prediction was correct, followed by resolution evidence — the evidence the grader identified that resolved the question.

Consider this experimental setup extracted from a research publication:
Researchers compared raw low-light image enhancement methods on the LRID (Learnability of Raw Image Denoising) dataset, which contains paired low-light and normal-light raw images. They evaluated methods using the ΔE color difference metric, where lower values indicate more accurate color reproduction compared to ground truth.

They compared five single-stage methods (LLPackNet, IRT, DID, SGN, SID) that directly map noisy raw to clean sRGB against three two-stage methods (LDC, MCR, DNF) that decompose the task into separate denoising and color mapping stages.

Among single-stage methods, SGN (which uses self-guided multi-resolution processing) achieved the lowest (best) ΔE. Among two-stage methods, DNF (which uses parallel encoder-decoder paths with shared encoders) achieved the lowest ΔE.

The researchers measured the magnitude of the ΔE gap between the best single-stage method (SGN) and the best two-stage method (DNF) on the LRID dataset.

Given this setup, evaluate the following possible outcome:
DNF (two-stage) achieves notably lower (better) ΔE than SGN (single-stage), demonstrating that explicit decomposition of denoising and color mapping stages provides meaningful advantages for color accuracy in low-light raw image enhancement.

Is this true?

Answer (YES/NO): YES